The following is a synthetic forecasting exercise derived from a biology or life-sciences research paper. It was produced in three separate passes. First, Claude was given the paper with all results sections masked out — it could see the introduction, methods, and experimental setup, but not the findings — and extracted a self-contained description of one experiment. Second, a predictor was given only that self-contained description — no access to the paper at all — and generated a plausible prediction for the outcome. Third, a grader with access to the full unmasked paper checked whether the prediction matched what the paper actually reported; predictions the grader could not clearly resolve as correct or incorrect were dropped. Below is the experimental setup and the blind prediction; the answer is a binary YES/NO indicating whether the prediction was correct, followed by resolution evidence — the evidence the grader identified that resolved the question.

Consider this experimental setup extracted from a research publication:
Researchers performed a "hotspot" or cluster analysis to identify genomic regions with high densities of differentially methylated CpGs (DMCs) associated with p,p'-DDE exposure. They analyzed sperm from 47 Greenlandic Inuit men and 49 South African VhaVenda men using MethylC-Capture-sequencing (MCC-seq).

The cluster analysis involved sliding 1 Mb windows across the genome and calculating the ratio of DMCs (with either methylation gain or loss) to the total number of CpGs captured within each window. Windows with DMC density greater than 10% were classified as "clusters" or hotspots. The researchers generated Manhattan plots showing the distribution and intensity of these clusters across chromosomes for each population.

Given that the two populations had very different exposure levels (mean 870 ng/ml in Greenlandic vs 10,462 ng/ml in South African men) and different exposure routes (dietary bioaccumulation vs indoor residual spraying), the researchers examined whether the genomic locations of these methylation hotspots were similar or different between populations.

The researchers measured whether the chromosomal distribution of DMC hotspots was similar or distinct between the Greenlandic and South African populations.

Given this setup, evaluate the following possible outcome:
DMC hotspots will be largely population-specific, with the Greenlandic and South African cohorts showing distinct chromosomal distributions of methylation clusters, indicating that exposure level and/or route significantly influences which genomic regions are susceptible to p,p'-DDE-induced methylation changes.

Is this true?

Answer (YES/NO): YES